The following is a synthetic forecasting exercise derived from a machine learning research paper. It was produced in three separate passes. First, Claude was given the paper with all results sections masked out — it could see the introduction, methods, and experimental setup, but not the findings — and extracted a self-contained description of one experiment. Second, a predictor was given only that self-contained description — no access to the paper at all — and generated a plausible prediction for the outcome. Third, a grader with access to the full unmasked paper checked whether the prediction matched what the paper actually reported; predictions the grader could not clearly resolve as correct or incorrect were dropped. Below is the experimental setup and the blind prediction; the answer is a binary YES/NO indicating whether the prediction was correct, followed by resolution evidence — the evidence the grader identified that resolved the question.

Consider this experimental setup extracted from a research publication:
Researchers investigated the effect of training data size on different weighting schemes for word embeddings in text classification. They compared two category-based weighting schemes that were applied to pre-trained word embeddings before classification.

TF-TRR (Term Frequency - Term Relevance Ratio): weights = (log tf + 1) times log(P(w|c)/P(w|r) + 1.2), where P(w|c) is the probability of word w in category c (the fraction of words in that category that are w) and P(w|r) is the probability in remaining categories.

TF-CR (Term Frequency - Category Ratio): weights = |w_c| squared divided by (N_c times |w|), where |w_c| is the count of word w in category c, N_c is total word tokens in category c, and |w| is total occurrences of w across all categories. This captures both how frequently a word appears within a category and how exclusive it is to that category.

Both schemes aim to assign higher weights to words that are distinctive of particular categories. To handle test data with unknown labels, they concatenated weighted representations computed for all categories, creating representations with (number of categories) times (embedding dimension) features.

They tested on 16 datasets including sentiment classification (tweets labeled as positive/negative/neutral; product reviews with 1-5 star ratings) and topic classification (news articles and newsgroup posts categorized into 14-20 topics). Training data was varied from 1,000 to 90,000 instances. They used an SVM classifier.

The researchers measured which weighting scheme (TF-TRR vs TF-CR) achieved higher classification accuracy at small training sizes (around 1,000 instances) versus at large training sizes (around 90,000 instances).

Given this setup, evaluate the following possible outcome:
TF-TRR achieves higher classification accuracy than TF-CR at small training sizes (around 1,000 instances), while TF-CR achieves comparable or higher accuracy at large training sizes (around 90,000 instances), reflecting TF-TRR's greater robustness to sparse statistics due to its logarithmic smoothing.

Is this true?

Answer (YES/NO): YES